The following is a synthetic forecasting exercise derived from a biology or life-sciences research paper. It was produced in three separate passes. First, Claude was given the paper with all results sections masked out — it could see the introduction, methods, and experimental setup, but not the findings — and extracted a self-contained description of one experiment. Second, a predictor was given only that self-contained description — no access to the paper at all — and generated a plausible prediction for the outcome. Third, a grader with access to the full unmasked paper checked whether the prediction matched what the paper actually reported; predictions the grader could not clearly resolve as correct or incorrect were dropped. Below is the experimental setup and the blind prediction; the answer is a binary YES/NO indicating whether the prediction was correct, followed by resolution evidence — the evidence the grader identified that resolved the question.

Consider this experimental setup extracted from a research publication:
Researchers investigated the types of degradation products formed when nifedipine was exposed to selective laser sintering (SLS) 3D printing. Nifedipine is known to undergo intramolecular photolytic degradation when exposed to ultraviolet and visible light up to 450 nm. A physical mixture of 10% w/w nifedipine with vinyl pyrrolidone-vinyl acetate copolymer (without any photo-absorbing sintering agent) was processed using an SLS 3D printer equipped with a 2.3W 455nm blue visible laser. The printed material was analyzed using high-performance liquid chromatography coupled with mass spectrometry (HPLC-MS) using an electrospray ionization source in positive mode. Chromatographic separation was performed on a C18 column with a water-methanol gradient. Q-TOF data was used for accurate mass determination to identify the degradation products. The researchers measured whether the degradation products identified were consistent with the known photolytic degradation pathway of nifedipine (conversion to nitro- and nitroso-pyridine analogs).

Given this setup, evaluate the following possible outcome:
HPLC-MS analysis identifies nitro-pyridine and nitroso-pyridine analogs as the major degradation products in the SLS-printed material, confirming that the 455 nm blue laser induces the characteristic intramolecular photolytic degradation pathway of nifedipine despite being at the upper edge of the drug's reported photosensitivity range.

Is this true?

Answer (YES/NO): YES